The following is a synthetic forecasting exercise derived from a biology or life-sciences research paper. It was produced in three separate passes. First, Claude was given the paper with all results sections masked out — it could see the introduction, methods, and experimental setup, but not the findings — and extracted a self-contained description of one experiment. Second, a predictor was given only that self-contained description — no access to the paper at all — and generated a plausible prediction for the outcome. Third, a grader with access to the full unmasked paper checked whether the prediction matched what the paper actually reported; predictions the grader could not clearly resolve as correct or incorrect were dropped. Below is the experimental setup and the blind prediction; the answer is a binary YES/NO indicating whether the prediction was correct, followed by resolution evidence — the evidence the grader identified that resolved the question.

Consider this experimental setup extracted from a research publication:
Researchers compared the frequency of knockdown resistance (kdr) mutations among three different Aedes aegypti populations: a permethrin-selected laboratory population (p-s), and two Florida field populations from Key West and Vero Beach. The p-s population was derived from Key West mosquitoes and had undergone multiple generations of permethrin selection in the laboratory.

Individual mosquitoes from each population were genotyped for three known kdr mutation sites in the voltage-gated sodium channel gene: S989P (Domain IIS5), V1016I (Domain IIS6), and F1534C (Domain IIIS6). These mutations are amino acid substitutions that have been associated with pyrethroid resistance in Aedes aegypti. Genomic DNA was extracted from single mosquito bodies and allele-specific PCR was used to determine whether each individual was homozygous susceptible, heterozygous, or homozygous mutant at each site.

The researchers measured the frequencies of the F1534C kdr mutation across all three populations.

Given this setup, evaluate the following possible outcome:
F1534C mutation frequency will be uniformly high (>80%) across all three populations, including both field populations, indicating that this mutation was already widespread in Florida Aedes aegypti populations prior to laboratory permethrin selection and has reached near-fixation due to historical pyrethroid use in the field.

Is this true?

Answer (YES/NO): NO